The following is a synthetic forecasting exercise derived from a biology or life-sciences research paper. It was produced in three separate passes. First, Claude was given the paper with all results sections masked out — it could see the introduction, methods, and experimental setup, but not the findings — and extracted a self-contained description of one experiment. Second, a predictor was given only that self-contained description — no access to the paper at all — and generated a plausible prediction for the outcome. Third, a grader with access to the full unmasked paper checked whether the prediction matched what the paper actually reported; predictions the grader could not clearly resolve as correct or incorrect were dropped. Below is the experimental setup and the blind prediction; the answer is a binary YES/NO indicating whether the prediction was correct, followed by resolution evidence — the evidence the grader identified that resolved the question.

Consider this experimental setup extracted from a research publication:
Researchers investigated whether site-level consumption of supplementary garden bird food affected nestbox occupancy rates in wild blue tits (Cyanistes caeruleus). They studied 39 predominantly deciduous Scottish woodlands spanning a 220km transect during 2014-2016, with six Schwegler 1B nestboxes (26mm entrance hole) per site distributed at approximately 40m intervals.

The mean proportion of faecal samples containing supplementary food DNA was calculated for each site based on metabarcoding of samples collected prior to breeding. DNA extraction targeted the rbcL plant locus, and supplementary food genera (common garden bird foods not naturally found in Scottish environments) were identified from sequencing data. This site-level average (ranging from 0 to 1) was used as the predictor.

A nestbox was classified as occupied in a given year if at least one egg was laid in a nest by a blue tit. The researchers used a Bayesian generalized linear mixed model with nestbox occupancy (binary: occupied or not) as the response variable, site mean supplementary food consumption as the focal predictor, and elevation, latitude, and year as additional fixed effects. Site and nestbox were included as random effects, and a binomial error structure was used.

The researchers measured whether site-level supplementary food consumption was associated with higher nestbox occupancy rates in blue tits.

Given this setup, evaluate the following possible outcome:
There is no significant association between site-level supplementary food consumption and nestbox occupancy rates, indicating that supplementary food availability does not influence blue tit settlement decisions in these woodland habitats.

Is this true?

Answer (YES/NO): NO